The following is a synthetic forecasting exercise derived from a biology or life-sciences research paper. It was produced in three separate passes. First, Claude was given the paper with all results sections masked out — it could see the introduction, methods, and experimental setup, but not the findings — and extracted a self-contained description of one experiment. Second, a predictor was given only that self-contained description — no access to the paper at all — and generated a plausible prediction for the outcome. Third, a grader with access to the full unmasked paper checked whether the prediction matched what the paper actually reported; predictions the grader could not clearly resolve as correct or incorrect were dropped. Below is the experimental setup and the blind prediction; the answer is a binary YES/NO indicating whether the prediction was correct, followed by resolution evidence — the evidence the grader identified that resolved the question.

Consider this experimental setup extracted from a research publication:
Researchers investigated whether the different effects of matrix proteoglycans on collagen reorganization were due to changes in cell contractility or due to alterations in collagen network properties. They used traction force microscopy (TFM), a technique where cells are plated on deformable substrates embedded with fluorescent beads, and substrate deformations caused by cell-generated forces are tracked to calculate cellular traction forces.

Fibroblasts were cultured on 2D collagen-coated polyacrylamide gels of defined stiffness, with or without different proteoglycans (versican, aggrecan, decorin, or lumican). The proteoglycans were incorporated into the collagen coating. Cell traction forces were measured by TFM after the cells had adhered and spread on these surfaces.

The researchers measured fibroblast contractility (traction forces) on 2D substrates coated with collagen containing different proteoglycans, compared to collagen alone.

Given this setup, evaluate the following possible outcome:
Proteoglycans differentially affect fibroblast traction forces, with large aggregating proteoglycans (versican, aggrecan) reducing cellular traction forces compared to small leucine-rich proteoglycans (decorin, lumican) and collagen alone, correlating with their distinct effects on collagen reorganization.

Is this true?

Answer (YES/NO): NO